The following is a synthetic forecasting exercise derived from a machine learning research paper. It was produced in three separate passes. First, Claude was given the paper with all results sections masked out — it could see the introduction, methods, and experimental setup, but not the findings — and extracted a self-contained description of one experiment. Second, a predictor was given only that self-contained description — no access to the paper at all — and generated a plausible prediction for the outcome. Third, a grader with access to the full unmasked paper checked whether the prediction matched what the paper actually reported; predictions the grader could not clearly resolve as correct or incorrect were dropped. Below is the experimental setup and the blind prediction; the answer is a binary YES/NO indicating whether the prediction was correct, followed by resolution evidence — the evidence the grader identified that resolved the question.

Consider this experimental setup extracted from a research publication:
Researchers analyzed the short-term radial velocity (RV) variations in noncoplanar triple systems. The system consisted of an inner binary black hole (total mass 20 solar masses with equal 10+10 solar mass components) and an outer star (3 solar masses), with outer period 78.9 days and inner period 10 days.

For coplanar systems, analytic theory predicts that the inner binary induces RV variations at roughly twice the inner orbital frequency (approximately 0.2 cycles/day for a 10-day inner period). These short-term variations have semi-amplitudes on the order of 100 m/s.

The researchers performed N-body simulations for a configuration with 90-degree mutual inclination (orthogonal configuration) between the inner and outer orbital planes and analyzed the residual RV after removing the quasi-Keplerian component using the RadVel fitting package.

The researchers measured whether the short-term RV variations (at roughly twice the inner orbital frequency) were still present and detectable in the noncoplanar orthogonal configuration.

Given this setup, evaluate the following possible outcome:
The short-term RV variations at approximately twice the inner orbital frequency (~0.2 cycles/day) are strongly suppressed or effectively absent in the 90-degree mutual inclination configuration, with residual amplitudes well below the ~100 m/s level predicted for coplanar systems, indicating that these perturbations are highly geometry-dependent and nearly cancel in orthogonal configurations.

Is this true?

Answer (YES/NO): NO